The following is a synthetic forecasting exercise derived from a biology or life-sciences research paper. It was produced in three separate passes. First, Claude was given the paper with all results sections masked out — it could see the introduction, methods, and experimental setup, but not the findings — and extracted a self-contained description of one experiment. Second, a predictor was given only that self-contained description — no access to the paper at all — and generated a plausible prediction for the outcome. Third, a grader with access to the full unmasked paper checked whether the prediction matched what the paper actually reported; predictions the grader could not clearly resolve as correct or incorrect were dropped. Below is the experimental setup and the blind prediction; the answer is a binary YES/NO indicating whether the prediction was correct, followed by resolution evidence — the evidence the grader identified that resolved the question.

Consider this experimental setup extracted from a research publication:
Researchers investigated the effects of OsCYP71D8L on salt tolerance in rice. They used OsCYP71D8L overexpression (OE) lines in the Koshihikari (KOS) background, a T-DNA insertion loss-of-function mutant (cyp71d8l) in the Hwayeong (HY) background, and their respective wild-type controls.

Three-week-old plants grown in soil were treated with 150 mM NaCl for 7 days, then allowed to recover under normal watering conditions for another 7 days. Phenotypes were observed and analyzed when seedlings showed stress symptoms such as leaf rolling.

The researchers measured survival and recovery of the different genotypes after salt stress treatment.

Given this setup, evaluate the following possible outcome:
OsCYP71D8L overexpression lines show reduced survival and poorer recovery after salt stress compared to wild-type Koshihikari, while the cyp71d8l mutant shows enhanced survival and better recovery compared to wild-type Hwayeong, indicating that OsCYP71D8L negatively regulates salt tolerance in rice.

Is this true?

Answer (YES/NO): NO